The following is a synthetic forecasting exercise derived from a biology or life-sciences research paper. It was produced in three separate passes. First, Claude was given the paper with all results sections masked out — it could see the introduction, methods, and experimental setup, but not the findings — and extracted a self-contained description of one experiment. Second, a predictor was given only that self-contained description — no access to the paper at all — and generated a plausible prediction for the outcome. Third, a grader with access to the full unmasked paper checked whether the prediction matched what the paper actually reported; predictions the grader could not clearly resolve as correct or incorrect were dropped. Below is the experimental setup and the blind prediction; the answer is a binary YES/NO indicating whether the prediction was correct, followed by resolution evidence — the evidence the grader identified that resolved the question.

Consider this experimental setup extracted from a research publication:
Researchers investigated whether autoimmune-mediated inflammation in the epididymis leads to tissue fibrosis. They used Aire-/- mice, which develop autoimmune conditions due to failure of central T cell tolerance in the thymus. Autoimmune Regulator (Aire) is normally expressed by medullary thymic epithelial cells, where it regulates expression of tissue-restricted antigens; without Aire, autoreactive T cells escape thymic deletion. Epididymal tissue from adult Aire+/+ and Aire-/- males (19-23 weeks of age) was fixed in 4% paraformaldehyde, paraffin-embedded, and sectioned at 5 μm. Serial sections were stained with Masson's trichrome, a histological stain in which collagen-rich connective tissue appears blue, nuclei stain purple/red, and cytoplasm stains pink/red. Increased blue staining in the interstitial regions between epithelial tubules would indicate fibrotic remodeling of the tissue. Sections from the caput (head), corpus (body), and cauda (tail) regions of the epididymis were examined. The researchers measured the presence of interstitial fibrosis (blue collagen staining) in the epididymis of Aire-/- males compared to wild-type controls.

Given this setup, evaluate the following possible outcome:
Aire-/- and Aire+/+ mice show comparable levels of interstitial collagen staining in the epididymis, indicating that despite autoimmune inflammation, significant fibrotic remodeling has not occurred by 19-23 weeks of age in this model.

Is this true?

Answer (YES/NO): NO